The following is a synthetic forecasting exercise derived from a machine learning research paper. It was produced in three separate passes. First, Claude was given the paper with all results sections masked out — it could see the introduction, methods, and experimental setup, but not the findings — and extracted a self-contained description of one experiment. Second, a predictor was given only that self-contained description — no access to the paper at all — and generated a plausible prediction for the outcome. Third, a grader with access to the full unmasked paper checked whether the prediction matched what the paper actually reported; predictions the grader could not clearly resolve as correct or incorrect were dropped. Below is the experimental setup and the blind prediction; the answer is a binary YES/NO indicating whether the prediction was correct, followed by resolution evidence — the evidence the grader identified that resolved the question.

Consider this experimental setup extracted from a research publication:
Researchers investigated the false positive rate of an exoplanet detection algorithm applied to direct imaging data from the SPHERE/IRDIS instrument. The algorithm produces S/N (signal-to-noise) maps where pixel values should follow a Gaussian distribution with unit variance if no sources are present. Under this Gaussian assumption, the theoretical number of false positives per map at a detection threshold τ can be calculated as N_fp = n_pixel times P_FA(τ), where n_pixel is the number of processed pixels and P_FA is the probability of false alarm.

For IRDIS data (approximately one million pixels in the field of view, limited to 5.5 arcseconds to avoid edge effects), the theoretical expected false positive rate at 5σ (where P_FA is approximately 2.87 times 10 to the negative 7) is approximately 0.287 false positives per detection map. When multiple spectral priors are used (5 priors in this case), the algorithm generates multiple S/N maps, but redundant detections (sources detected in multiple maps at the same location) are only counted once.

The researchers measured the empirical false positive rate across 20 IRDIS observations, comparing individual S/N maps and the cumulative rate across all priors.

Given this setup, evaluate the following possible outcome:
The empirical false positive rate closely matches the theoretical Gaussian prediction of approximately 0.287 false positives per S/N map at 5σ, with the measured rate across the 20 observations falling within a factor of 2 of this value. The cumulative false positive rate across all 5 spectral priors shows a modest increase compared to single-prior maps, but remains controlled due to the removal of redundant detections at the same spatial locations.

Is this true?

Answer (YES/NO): YES